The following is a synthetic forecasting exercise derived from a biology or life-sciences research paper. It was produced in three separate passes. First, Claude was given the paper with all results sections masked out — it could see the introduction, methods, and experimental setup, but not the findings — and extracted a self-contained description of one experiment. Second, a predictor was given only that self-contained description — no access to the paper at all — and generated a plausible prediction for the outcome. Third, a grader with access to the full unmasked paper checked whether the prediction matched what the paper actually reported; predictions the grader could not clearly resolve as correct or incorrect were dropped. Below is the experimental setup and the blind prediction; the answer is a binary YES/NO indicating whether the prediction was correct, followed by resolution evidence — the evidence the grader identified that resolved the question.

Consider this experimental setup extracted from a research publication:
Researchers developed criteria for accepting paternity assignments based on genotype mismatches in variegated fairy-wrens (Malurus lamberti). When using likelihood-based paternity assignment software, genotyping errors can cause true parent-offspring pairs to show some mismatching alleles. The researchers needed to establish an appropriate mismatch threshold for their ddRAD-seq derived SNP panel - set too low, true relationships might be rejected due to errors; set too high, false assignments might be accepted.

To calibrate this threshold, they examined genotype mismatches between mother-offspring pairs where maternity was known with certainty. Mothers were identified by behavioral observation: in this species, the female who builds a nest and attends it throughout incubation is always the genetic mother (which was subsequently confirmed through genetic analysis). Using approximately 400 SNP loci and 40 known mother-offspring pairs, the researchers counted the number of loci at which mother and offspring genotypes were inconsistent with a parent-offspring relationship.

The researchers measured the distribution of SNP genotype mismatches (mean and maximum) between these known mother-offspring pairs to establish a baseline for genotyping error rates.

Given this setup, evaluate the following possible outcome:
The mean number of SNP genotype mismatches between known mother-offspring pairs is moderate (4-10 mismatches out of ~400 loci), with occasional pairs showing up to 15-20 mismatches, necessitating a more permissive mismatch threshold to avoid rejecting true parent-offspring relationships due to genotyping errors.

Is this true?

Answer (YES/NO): NO